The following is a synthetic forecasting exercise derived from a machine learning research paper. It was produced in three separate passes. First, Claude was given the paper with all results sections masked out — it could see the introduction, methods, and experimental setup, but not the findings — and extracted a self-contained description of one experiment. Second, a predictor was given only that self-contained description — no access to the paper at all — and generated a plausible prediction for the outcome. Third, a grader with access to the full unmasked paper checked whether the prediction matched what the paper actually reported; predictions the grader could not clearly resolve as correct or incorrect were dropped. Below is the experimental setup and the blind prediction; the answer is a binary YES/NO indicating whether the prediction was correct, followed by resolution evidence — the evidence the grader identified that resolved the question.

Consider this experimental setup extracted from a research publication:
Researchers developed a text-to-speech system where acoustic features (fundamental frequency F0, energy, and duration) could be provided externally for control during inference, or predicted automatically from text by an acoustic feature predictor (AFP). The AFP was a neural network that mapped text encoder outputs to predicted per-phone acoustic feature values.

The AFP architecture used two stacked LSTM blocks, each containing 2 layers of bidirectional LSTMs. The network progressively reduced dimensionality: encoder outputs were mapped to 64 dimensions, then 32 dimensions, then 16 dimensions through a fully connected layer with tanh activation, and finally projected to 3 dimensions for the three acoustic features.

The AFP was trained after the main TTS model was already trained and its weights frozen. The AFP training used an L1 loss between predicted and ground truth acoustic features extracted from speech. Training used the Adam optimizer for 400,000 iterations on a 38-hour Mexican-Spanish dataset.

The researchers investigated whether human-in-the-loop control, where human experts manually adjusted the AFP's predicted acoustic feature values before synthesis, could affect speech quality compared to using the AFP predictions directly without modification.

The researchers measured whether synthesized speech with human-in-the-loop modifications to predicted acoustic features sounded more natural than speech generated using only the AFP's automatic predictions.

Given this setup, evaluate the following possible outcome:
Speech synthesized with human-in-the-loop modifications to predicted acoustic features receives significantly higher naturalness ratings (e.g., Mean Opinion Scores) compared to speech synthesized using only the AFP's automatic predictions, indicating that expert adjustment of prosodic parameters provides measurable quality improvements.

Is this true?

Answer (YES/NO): YES